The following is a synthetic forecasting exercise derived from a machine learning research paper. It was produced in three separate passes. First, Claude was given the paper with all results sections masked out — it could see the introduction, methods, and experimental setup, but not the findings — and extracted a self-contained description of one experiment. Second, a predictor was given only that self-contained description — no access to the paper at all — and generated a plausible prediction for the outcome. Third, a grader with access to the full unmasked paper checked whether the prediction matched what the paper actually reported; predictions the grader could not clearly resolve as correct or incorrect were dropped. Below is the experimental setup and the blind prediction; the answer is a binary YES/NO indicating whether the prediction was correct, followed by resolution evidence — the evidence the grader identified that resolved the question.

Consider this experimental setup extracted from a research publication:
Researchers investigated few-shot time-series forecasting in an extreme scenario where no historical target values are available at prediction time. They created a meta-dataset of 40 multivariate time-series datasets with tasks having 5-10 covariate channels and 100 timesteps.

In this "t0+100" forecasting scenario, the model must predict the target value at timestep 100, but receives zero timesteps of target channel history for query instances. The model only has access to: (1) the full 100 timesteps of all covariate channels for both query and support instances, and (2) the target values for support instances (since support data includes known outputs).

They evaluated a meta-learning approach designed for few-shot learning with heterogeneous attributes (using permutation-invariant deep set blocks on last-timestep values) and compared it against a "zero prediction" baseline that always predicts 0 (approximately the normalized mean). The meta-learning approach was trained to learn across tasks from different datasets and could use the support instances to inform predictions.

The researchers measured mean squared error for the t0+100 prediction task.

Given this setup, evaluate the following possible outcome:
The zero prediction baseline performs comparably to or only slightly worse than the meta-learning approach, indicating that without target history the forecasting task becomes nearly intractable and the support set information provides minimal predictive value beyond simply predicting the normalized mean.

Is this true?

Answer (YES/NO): NO